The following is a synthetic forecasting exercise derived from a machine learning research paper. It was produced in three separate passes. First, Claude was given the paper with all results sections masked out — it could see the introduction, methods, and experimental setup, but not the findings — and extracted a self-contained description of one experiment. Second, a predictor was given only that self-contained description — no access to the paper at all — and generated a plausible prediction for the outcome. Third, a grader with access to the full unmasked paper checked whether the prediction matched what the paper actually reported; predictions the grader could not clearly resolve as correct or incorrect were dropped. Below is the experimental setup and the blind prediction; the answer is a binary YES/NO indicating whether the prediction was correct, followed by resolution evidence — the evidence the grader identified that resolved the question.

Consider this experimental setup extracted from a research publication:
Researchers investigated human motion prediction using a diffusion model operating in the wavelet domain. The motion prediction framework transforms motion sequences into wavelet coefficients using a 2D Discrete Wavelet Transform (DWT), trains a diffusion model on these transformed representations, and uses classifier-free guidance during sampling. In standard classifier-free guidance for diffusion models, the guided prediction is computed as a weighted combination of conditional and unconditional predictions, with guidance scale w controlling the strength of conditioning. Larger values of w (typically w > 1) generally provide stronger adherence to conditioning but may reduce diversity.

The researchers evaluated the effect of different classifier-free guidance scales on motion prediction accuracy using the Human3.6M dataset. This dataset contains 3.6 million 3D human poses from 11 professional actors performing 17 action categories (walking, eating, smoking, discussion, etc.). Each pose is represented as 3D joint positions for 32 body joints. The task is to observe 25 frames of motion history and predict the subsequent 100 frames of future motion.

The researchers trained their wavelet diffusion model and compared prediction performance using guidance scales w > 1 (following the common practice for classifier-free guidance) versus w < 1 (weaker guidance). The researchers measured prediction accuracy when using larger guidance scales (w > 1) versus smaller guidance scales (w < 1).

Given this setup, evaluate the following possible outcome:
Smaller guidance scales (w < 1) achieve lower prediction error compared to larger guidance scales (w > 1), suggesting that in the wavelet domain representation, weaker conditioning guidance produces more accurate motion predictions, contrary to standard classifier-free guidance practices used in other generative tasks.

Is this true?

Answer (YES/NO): YES